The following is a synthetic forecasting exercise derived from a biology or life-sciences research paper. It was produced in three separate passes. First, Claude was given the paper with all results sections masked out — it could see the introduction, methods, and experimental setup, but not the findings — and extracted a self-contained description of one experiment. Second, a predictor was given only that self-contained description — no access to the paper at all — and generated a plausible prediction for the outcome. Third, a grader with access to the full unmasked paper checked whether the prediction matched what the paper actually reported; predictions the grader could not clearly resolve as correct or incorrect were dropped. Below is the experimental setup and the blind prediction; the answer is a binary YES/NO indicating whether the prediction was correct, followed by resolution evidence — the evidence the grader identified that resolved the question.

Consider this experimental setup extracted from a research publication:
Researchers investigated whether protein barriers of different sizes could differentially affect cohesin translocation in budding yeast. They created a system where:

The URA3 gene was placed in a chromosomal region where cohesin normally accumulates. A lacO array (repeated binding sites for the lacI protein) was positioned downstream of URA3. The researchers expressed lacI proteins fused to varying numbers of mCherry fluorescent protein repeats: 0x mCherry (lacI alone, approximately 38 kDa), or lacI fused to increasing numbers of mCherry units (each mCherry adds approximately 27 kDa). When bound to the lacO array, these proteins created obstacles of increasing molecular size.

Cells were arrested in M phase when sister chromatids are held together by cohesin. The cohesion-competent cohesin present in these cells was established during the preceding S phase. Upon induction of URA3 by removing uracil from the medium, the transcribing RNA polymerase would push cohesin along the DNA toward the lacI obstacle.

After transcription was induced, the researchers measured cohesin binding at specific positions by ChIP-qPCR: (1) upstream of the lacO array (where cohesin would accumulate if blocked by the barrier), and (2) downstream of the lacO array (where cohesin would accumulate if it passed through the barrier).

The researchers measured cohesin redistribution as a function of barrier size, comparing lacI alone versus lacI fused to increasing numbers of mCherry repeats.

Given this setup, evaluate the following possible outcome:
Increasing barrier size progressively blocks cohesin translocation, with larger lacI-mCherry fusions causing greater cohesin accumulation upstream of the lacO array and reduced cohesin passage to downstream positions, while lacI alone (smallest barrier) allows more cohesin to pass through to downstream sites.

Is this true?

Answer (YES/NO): NO